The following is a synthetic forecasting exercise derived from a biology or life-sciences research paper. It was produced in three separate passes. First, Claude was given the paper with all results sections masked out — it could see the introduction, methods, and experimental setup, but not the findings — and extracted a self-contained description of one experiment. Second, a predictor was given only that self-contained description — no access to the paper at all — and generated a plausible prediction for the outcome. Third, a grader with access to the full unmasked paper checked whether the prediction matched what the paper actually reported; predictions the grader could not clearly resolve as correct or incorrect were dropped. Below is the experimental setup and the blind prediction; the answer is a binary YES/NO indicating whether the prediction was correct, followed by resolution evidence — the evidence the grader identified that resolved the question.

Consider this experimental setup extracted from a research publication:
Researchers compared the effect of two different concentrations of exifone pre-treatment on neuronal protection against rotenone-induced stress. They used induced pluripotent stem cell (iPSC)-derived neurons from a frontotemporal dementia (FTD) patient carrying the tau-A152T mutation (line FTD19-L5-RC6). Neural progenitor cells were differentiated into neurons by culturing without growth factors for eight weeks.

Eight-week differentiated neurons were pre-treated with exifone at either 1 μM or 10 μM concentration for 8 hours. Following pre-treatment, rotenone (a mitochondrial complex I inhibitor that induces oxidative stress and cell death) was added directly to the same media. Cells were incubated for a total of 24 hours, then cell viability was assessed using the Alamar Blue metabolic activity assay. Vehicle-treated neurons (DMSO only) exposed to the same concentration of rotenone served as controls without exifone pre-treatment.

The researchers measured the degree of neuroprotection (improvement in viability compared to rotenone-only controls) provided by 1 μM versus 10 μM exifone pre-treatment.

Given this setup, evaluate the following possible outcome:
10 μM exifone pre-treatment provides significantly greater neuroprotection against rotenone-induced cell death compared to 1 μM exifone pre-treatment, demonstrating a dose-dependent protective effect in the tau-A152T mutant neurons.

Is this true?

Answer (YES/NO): YES